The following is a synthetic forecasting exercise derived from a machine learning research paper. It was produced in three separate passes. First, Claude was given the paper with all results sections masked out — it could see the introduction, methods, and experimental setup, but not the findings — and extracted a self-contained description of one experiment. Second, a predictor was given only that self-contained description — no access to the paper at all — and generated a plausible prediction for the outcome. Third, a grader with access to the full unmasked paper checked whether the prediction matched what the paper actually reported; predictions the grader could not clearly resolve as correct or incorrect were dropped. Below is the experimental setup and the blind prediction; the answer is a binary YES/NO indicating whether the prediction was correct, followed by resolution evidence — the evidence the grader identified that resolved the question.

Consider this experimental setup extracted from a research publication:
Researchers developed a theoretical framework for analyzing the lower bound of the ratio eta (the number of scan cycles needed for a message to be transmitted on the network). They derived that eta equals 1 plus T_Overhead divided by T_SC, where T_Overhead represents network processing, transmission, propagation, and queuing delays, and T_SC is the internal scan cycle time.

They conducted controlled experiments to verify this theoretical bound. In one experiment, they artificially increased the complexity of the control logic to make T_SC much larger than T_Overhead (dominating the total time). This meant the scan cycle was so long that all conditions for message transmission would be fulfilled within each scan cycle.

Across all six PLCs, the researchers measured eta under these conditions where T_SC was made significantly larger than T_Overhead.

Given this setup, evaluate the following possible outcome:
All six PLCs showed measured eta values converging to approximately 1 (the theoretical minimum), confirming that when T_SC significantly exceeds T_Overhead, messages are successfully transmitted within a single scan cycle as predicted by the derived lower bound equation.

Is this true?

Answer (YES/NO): NO